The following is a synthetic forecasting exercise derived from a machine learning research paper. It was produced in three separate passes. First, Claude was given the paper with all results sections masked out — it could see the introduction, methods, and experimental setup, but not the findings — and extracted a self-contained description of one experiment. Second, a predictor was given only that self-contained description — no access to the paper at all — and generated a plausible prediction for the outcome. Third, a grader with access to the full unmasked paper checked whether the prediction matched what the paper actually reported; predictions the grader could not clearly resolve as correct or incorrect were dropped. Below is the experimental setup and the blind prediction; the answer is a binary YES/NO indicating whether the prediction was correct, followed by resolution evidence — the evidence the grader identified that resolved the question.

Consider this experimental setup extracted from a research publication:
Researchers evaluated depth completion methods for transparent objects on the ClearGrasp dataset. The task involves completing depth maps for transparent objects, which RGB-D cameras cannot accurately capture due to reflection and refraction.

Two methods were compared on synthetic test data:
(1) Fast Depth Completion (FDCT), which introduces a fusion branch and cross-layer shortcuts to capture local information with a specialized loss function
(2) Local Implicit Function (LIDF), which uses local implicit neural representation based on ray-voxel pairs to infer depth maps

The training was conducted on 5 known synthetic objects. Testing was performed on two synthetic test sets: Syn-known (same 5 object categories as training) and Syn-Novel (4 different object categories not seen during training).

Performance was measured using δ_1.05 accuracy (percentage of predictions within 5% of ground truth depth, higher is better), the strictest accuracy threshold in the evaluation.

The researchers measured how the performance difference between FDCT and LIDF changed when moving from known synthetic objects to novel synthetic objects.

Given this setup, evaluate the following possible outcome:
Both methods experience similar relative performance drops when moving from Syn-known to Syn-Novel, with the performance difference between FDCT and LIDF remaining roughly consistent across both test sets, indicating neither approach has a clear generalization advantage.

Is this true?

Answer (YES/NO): NO